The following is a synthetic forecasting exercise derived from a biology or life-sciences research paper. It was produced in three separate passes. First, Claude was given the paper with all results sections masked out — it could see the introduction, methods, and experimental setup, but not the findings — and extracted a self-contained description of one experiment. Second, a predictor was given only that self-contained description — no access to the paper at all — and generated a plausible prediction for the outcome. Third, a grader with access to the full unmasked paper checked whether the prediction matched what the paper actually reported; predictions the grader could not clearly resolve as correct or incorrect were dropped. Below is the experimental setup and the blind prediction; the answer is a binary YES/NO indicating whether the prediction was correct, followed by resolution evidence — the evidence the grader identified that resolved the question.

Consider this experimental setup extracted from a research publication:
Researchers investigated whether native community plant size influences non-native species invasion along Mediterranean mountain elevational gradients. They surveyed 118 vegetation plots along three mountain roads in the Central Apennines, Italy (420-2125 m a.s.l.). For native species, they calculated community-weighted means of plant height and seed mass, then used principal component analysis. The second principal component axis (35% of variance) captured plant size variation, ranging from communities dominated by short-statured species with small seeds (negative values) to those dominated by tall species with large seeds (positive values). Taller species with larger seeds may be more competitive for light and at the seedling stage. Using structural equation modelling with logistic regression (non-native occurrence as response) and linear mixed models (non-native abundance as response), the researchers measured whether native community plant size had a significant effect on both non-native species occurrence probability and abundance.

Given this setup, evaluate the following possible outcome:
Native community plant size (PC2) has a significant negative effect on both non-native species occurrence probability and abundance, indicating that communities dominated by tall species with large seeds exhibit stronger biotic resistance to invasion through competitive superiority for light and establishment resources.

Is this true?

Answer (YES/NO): YES